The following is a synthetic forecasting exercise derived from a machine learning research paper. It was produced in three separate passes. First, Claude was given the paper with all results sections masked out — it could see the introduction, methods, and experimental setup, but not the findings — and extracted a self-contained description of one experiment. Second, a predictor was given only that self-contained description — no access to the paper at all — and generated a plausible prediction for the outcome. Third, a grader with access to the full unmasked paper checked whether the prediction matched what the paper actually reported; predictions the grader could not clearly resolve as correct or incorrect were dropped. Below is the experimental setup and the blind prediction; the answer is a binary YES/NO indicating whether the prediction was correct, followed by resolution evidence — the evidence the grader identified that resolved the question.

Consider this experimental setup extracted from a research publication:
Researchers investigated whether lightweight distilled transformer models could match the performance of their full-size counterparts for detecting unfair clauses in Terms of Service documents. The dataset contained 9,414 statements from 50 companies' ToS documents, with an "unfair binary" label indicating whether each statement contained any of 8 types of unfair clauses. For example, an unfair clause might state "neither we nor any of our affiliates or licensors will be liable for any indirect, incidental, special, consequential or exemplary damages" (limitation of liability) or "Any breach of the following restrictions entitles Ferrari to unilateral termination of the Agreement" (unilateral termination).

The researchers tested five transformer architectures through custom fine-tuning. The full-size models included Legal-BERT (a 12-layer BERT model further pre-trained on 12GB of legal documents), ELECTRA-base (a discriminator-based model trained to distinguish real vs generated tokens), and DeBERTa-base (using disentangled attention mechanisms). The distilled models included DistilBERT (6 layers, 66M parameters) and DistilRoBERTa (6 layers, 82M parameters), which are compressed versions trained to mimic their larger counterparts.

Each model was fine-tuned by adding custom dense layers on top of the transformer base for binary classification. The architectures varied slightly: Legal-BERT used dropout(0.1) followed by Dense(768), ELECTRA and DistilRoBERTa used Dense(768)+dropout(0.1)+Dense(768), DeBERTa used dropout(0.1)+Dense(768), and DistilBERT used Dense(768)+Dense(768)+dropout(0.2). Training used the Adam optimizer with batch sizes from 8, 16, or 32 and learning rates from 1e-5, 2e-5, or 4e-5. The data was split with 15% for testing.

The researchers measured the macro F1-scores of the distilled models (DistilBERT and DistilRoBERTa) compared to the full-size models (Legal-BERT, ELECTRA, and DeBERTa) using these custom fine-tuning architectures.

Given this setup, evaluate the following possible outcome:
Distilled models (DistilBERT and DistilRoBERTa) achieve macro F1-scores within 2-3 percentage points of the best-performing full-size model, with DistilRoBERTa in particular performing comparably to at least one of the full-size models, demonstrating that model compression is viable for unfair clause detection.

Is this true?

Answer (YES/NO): NO